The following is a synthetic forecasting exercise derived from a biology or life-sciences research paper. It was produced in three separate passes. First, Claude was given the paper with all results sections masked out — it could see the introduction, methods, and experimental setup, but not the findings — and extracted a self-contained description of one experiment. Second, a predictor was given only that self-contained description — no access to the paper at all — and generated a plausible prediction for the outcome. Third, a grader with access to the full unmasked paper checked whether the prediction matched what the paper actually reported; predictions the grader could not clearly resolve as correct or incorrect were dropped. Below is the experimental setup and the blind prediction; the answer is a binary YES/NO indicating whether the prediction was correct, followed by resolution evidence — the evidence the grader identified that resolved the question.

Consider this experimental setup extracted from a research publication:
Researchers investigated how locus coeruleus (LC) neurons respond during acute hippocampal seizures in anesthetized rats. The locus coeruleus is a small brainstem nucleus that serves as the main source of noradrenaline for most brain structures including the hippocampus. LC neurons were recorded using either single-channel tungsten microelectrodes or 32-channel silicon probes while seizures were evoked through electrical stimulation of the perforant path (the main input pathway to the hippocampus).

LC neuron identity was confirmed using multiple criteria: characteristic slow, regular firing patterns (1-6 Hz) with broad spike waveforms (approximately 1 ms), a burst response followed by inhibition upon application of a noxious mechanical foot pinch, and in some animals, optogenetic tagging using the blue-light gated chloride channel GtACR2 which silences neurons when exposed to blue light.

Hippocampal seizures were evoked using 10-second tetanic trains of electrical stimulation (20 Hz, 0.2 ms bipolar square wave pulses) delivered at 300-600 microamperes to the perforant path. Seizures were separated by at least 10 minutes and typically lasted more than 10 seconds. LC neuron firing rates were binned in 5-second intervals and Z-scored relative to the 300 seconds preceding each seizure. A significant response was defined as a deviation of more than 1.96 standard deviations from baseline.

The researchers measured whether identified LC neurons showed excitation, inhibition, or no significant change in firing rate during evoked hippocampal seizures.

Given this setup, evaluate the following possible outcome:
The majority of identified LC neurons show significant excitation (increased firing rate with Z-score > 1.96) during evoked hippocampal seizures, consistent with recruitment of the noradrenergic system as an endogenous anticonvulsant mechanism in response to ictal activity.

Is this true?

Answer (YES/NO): NO